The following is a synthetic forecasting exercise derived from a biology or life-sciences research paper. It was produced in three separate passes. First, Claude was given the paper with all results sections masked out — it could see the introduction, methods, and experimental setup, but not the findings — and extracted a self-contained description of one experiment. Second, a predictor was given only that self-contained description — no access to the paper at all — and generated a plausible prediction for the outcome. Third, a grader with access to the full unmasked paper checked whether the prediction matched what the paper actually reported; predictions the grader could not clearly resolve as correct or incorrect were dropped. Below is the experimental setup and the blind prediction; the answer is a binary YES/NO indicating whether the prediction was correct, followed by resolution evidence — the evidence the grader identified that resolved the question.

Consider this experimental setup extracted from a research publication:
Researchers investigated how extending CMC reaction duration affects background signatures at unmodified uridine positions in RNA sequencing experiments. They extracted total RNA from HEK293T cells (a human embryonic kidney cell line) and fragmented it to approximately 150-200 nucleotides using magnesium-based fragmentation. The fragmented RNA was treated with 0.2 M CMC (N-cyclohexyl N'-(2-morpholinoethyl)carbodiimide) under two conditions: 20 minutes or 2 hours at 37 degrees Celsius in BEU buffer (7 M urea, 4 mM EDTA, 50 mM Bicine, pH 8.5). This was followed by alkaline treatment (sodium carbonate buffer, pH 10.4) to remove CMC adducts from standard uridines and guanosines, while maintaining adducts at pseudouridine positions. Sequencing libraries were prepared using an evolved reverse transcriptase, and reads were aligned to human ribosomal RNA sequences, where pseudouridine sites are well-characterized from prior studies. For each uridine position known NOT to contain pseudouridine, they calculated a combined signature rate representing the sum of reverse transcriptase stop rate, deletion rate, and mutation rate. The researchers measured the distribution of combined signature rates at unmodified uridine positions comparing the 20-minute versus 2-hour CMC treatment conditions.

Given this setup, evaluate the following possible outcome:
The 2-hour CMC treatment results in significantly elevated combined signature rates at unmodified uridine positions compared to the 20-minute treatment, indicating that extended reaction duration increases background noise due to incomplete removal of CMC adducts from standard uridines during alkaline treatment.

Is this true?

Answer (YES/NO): NO